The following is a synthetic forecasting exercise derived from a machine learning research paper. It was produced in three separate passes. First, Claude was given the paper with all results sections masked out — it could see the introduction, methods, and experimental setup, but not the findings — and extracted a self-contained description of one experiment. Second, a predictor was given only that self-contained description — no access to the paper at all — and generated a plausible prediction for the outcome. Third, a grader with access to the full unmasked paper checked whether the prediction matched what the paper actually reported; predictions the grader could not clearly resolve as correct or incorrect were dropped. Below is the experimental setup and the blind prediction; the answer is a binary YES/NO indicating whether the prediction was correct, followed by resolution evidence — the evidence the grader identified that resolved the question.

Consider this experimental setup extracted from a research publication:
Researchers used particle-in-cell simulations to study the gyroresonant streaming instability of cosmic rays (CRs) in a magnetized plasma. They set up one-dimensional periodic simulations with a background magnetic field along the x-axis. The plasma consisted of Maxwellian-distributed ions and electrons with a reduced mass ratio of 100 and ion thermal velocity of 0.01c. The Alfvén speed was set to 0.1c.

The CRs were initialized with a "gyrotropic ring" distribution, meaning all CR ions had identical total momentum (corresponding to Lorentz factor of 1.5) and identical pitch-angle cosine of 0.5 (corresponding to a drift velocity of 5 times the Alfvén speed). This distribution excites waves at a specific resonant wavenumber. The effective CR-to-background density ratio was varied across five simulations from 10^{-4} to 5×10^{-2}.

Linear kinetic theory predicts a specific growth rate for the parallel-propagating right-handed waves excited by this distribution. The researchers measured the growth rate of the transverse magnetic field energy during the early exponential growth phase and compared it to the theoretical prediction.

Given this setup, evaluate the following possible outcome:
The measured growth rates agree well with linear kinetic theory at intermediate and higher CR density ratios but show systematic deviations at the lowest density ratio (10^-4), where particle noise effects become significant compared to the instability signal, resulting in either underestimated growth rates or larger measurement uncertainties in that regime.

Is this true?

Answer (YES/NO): NO